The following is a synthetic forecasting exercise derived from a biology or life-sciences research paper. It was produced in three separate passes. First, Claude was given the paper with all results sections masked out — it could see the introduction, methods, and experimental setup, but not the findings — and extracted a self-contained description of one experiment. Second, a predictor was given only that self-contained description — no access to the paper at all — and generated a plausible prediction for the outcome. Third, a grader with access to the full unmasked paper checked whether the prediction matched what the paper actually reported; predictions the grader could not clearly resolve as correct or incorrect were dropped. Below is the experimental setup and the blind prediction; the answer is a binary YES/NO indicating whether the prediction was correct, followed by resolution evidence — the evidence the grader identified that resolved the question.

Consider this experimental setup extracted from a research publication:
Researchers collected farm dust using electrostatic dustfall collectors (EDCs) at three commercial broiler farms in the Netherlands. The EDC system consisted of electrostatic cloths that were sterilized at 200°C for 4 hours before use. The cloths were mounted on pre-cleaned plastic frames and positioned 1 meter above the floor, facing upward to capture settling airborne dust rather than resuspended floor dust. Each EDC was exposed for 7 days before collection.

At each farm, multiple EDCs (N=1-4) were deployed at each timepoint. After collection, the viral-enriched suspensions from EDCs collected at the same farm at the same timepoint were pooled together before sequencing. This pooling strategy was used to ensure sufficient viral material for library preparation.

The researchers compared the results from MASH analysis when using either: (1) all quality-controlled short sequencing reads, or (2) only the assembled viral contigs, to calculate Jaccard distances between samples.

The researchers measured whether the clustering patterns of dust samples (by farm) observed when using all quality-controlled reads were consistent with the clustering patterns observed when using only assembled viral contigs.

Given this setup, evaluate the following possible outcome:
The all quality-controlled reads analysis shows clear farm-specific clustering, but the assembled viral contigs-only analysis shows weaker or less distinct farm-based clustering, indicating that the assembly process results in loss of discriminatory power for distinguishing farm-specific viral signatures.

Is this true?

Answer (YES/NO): NO